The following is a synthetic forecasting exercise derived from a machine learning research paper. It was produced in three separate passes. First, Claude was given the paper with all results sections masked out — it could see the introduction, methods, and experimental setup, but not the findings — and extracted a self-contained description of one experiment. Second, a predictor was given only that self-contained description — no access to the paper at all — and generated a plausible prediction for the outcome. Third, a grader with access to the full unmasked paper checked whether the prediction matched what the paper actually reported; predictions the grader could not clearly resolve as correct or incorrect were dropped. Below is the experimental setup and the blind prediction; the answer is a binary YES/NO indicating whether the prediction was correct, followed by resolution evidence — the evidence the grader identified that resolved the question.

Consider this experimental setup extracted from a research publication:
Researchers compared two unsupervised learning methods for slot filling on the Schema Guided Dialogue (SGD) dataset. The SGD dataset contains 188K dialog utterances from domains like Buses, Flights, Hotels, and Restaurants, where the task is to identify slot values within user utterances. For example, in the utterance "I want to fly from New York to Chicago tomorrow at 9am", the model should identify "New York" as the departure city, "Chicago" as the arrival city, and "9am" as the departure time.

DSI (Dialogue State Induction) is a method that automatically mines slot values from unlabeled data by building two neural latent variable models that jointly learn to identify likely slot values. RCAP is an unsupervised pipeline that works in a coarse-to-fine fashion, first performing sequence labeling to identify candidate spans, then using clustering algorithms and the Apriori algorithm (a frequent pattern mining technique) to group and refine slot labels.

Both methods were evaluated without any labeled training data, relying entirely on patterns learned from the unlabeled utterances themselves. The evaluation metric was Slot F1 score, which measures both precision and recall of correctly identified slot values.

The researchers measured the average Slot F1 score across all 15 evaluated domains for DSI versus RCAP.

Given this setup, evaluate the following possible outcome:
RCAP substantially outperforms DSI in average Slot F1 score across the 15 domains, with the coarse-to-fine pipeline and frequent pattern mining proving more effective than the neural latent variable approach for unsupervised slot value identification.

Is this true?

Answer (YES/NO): YES